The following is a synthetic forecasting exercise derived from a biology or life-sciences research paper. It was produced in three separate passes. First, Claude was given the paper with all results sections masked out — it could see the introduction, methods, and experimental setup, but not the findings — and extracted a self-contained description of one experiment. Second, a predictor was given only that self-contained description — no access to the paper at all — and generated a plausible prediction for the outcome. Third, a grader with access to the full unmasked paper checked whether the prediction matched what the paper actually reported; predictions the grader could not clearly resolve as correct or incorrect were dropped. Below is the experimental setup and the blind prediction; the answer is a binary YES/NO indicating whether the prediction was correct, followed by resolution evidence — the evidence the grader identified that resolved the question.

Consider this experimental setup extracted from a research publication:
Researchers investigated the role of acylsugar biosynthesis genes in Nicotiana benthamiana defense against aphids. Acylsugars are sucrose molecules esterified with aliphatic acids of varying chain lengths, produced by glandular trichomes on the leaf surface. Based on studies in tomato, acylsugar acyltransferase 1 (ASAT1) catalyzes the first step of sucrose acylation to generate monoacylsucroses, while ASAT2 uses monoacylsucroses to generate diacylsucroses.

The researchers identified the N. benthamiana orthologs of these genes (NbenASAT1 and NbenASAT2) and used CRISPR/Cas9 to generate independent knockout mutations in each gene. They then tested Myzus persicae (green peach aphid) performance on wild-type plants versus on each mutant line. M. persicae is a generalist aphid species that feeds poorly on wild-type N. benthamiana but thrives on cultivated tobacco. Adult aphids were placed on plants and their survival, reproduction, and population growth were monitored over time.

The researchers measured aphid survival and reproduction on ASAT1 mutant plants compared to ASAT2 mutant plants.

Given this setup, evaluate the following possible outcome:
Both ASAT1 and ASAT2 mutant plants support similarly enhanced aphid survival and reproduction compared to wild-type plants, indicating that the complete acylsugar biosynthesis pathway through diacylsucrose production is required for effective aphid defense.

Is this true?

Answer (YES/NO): NO